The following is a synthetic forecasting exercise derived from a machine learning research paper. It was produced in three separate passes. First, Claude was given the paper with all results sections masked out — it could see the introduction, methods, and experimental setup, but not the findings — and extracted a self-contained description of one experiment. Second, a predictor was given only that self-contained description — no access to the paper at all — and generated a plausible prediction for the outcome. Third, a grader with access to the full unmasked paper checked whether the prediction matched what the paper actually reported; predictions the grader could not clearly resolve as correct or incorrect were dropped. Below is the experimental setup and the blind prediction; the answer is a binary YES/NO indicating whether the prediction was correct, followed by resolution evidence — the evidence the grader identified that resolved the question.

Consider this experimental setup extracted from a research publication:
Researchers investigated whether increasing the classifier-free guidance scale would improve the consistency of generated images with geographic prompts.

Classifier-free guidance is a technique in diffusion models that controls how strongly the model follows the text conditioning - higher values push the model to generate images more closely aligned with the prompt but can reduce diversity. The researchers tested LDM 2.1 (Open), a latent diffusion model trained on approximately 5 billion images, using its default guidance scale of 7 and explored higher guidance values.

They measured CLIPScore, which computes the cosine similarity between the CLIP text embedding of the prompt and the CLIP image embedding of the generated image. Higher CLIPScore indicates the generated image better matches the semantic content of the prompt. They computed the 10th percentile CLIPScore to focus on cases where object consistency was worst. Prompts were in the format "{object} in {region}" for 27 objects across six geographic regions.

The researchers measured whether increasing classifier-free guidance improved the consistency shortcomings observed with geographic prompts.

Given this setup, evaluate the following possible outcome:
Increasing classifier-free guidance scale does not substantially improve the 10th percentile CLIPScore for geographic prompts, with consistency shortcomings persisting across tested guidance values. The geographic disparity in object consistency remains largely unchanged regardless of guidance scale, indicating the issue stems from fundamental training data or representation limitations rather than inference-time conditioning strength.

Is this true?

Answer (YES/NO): YES